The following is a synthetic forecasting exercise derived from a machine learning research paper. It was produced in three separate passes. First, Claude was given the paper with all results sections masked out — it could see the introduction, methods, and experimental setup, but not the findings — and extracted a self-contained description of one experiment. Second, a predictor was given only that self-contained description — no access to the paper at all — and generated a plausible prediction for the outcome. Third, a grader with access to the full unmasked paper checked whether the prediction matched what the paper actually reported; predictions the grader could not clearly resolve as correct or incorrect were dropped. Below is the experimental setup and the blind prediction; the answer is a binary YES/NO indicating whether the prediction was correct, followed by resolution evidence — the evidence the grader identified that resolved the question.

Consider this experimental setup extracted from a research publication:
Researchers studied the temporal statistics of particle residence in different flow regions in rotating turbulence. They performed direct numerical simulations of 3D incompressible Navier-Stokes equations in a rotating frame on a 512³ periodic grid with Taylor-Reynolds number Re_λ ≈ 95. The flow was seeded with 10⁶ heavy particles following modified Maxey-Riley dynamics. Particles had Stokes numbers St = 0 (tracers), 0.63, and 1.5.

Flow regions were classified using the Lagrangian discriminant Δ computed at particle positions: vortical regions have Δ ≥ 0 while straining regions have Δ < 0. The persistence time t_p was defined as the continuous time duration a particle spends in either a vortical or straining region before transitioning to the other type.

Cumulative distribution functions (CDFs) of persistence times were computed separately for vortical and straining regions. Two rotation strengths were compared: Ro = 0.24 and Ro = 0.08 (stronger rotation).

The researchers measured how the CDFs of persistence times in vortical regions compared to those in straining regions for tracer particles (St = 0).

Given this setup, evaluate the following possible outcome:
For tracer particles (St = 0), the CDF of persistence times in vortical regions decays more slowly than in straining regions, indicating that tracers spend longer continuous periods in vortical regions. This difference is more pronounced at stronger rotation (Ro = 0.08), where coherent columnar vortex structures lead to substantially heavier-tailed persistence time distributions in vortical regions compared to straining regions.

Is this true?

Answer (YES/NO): NO